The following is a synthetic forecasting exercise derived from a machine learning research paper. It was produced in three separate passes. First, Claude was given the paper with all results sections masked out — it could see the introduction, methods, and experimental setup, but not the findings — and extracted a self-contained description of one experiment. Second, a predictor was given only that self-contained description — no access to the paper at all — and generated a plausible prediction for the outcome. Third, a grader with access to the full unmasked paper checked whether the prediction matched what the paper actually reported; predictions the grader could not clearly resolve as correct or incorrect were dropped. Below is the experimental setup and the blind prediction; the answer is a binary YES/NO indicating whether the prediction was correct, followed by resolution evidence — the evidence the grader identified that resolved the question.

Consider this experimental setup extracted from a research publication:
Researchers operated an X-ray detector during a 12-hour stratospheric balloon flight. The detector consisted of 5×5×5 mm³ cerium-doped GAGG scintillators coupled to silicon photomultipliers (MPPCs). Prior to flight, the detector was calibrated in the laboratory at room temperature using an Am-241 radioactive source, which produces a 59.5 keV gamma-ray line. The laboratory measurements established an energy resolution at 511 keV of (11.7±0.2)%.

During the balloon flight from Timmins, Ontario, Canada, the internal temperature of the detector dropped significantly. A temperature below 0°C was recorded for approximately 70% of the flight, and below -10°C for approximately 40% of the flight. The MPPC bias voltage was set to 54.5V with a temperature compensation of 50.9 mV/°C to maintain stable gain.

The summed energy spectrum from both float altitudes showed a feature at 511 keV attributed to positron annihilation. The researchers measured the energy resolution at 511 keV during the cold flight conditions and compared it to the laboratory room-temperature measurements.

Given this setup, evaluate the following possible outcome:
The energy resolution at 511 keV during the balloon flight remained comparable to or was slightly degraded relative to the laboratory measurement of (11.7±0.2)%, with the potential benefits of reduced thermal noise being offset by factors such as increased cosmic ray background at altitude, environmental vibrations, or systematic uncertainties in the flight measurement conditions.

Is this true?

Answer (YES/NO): NO